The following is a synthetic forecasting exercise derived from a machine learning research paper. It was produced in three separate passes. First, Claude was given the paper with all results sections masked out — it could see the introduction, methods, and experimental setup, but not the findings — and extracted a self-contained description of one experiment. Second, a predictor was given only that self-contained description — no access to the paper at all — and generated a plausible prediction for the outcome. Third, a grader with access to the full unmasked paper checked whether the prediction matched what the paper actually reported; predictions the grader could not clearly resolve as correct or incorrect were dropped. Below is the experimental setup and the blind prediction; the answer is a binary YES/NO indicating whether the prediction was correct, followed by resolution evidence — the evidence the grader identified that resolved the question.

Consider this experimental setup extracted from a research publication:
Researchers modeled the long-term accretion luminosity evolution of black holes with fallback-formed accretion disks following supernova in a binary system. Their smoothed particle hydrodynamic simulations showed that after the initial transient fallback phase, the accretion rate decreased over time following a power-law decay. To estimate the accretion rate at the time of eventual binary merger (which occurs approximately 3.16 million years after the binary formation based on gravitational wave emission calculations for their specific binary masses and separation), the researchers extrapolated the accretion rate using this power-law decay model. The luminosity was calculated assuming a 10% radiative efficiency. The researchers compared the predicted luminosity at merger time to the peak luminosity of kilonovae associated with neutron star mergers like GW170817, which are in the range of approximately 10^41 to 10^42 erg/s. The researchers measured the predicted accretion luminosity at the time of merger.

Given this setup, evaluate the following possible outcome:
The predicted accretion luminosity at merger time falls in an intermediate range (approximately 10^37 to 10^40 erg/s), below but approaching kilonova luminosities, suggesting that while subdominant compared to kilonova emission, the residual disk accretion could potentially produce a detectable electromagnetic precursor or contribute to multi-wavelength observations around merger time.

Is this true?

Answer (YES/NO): NO